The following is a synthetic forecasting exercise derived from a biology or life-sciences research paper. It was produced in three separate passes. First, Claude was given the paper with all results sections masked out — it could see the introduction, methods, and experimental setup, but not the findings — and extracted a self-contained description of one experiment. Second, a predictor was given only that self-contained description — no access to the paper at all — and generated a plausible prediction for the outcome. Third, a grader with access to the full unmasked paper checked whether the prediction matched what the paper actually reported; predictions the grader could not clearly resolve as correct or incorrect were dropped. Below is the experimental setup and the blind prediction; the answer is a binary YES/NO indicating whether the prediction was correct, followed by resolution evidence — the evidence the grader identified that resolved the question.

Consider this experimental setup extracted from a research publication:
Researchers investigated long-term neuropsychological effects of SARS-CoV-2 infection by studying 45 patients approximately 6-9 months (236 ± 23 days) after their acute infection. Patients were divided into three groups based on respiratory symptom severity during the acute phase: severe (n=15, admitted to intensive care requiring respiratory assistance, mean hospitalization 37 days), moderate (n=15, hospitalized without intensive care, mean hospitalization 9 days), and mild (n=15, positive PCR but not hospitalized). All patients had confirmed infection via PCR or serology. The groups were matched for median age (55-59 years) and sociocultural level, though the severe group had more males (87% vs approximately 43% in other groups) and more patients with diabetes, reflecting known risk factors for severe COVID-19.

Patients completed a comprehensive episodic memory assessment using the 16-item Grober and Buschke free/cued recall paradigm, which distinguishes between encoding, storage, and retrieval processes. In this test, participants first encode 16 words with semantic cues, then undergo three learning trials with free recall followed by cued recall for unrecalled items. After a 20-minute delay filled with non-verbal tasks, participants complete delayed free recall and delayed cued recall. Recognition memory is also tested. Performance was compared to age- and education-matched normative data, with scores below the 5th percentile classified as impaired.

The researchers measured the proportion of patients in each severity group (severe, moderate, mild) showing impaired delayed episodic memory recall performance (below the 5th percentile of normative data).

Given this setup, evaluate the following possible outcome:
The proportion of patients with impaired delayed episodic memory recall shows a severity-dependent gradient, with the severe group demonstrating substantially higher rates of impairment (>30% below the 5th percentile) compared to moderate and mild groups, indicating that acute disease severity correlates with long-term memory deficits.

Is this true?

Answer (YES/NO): NO